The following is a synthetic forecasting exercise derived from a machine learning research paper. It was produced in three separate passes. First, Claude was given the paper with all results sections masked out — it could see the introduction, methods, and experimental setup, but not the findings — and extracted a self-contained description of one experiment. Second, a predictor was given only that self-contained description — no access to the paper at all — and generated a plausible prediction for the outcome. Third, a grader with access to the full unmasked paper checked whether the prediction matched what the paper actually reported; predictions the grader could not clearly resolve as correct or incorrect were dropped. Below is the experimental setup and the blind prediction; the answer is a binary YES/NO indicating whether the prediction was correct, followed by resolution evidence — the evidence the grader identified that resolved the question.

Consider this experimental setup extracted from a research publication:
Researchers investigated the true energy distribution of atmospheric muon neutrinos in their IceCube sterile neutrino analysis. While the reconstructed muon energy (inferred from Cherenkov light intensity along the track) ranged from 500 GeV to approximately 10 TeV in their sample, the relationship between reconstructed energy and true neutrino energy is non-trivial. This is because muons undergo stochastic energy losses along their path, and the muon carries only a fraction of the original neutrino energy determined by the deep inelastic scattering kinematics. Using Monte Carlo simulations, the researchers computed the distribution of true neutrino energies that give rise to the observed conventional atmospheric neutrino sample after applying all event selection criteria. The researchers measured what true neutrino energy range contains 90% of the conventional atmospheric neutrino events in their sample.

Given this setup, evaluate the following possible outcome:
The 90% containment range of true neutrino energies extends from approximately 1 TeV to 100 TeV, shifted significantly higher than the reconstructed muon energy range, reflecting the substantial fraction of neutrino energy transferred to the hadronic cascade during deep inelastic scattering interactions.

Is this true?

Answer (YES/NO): NO